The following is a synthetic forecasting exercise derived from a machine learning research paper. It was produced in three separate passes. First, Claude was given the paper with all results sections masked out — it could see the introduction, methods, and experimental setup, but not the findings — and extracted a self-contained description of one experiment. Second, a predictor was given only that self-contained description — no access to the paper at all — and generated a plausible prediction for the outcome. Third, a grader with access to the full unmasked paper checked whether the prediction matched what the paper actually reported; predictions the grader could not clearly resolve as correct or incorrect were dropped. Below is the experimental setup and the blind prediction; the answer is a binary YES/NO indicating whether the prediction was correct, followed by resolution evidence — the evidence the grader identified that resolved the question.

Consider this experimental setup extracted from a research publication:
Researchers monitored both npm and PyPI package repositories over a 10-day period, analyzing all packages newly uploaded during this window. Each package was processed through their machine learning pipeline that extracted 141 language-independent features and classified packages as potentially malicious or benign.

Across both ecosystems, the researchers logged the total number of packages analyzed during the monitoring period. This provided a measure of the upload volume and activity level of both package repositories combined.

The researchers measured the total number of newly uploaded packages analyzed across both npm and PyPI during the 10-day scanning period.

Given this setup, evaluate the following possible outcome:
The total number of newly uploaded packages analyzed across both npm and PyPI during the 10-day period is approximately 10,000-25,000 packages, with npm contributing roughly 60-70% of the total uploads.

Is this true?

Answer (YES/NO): NO